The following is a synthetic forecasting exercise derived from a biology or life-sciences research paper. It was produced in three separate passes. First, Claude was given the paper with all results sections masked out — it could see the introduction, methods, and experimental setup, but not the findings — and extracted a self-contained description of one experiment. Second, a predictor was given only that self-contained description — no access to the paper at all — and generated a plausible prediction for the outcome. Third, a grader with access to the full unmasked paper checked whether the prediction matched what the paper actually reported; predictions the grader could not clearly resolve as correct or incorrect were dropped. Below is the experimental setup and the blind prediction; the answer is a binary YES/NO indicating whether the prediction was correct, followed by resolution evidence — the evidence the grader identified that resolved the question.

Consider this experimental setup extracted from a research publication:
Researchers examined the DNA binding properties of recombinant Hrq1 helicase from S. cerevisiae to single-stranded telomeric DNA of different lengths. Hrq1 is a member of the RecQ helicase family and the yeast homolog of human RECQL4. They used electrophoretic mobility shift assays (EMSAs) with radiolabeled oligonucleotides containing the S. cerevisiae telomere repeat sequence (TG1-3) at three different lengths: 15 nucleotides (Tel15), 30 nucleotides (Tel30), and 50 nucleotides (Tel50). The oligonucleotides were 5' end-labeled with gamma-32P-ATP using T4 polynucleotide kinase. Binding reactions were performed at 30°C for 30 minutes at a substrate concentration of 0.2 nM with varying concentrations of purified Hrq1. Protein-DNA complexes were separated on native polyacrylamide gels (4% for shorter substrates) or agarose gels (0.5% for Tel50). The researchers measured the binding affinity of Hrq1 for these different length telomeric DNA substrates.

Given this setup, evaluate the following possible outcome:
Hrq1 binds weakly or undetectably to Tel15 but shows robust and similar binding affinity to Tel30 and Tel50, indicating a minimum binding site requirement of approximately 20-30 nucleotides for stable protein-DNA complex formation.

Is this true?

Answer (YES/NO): YES